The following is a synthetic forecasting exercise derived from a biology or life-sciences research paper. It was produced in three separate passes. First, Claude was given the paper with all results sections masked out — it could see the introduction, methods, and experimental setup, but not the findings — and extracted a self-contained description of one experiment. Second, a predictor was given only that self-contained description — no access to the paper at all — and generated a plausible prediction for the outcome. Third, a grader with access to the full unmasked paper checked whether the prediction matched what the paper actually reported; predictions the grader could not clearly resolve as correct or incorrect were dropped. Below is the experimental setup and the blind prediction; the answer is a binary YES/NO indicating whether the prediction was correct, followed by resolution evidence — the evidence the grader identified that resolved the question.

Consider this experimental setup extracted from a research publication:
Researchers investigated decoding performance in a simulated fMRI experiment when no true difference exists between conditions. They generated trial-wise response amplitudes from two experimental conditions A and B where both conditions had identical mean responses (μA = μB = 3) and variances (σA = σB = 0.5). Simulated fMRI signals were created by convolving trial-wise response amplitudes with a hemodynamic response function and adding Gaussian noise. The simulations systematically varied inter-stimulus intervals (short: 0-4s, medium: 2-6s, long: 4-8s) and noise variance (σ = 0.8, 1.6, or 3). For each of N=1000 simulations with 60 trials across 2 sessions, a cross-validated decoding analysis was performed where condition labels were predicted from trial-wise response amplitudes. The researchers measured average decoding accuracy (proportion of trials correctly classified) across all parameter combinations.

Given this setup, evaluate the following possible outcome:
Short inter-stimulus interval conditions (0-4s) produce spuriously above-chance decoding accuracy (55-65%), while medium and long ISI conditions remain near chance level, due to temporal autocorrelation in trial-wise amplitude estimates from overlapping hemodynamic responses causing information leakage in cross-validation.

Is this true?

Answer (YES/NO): NO